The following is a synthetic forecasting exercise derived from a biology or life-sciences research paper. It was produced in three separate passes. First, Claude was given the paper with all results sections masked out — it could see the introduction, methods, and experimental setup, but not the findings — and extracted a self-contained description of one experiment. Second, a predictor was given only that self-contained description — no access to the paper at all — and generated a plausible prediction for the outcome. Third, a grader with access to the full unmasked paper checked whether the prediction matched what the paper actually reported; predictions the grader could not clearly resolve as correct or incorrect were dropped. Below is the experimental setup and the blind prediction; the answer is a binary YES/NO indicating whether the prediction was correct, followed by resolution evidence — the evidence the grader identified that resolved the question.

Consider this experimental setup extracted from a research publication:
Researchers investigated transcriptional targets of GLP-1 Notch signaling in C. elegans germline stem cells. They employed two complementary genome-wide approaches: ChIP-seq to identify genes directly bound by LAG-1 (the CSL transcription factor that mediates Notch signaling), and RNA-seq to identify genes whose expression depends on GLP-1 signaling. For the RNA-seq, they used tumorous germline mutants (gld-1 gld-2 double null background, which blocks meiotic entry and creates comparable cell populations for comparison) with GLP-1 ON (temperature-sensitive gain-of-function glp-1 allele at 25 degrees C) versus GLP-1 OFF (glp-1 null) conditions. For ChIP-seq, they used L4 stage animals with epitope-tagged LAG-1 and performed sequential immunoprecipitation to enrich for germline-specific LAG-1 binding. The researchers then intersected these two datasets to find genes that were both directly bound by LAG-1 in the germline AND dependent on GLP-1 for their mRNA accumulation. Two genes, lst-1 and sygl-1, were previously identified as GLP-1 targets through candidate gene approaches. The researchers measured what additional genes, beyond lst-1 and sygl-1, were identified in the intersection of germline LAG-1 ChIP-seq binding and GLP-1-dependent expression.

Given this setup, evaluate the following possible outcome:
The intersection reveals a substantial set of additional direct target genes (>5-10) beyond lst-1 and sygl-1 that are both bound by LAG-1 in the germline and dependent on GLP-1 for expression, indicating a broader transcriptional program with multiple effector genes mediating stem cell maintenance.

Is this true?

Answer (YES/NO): NO